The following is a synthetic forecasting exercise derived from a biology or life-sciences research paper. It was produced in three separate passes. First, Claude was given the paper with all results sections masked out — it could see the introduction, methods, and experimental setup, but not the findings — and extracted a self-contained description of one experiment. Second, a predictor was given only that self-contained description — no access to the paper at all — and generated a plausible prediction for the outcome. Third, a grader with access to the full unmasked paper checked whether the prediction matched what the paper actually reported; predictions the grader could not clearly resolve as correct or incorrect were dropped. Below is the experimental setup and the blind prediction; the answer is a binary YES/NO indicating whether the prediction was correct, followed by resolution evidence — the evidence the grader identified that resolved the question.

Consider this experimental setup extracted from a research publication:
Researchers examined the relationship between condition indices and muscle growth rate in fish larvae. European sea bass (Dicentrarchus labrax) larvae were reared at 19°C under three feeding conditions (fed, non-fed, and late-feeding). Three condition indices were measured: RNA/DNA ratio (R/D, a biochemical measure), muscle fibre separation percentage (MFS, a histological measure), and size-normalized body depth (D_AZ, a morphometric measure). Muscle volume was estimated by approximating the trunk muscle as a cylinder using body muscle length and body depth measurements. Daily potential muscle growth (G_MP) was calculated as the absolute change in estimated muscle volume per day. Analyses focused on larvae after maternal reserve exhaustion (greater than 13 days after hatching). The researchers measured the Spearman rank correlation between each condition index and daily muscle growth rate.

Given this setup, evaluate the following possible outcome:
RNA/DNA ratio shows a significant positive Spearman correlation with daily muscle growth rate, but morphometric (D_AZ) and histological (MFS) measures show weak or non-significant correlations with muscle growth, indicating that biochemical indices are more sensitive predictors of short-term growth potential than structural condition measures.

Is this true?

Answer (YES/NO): NO